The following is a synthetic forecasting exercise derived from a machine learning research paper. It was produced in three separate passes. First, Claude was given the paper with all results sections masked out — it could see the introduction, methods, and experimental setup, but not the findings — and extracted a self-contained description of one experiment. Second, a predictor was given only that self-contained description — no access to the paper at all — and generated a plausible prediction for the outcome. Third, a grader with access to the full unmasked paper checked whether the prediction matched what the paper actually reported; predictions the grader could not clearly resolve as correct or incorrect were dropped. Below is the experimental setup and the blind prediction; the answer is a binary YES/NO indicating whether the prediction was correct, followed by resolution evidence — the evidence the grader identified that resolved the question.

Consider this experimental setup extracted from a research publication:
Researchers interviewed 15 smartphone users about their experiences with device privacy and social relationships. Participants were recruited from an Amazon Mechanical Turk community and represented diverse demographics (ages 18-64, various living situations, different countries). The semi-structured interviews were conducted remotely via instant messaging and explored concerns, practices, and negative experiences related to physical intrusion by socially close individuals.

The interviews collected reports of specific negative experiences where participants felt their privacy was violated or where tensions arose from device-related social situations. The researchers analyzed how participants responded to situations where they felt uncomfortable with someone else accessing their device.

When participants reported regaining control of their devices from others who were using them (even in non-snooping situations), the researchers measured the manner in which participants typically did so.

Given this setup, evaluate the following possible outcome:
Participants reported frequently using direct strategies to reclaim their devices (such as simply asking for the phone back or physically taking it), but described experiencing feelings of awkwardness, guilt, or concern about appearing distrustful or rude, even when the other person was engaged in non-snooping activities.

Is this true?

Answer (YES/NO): NO